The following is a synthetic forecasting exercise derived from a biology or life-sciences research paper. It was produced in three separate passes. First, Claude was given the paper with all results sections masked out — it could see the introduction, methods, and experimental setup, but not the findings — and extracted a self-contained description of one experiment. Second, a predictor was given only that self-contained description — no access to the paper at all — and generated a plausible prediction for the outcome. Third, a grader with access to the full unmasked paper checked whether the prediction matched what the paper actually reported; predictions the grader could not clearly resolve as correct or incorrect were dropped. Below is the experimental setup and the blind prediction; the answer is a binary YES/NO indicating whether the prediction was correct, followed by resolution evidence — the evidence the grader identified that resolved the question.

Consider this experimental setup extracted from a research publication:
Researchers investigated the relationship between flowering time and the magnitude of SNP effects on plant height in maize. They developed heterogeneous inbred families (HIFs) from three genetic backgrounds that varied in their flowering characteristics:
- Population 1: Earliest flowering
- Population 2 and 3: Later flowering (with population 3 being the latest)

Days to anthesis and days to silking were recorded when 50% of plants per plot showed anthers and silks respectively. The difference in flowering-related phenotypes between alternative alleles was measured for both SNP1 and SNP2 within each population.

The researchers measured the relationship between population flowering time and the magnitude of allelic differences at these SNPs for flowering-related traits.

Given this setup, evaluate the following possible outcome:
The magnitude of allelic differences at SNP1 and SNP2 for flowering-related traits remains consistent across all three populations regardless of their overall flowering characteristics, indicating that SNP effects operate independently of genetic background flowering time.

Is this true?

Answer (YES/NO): NO